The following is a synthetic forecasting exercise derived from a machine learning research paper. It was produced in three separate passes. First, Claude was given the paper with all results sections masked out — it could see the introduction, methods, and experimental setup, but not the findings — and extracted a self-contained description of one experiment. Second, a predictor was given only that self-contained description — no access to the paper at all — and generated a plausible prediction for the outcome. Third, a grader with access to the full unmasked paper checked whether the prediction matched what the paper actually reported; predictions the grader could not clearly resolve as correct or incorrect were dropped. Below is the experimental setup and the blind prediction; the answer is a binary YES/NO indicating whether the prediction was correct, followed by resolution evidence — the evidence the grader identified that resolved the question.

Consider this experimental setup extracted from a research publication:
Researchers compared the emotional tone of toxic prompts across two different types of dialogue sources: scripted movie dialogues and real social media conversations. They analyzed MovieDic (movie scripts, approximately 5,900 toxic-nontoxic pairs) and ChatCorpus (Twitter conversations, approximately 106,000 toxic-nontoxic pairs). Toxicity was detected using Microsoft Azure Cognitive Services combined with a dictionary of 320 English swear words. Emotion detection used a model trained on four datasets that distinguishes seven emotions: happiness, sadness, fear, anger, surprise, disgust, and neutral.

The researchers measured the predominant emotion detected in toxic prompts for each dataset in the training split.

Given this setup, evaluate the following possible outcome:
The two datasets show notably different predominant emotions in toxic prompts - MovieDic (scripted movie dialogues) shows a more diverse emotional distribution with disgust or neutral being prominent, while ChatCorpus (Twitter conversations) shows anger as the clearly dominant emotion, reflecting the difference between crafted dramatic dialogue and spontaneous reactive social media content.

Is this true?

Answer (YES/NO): NO